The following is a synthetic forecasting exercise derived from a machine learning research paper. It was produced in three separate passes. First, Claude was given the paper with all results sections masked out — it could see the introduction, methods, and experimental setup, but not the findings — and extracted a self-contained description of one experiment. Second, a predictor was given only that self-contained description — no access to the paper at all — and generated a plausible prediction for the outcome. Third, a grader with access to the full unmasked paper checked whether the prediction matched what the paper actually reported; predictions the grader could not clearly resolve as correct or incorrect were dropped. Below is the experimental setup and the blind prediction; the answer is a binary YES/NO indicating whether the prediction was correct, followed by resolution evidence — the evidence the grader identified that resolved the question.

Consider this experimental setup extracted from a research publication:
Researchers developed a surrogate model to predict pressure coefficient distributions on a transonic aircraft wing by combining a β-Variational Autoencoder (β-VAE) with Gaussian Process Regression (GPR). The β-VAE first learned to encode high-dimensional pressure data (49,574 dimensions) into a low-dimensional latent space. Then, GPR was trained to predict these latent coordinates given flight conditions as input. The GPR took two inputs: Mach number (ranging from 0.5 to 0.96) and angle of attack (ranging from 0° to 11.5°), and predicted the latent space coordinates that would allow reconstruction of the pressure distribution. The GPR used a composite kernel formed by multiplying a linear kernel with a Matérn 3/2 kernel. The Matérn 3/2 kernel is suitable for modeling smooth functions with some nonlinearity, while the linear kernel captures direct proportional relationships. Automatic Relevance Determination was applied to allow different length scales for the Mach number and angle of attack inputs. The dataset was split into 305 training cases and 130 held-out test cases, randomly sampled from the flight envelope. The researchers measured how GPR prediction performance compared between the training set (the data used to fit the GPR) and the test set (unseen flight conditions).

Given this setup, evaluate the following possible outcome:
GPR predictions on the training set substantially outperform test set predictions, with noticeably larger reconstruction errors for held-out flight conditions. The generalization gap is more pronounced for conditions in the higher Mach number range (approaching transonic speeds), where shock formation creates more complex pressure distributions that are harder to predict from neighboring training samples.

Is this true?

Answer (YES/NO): NO